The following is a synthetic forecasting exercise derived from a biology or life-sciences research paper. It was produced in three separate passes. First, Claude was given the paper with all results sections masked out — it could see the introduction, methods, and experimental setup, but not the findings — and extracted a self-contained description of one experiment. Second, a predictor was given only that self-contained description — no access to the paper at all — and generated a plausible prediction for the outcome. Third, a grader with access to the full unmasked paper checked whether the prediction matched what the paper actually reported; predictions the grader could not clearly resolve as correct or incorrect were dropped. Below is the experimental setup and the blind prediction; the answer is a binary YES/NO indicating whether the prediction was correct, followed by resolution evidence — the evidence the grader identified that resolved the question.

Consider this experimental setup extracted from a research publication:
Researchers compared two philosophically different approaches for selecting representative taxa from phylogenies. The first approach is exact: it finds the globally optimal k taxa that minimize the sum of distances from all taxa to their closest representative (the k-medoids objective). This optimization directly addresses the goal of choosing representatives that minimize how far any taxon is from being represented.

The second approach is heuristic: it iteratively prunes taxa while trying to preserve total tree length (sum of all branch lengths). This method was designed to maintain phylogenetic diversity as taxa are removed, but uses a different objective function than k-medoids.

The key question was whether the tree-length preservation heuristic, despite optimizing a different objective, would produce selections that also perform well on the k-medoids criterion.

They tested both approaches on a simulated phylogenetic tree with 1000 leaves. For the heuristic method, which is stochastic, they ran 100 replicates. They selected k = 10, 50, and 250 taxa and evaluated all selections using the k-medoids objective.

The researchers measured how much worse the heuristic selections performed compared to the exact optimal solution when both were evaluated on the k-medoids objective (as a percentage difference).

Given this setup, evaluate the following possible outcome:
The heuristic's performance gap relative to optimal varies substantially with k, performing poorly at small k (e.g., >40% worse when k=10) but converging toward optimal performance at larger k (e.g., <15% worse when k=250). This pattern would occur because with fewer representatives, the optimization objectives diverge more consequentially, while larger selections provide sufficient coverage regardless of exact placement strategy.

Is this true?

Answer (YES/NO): NO